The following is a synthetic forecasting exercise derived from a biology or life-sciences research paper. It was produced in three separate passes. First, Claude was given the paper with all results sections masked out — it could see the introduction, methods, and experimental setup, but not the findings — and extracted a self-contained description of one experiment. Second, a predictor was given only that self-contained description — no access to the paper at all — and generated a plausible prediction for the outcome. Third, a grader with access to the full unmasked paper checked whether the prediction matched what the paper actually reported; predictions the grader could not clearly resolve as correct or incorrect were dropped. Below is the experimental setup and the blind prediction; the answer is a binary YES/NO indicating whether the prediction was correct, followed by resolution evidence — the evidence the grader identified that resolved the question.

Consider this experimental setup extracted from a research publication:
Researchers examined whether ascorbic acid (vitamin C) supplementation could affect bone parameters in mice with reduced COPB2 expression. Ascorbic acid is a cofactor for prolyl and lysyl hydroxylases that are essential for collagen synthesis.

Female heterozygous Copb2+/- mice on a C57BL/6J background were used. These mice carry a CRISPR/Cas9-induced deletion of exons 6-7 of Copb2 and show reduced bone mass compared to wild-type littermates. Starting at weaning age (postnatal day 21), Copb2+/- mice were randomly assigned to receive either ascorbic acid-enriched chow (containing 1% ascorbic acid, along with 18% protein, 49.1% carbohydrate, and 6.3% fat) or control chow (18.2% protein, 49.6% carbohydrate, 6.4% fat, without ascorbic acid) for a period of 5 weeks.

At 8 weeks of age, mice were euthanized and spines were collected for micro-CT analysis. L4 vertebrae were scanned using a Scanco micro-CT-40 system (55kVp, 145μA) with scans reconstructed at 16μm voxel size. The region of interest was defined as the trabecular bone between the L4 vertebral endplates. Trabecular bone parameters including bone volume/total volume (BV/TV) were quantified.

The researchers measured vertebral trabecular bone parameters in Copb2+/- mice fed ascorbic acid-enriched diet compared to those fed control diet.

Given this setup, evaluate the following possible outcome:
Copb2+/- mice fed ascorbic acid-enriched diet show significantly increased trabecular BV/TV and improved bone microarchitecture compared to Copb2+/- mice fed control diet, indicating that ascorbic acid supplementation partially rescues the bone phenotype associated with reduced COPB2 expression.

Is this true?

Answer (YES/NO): NO